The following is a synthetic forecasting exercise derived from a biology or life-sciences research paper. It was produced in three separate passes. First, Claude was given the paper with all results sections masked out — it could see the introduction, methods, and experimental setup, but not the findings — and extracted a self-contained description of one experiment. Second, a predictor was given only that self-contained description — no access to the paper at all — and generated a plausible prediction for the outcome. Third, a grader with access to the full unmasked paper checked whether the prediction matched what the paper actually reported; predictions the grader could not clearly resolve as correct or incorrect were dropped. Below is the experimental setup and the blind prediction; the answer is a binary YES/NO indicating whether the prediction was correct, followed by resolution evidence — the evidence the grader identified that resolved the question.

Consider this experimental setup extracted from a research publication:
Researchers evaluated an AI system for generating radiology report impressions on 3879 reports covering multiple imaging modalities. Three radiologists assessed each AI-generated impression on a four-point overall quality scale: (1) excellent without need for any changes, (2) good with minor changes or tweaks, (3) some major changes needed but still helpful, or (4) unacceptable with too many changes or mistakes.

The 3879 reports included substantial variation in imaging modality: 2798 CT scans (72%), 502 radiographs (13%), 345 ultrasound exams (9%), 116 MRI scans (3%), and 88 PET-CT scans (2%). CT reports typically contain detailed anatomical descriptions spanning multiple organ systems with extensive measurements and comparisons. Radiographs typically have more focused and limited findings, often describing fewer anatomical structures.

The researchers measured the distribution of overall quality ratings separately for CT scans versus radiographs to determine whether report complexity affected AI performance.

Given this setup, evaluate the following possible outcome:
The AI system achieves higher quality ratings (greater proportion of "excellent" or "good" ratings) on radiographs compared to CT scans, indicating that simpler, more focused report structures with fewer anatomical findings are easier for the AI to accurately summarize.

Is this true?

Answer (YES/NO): NO